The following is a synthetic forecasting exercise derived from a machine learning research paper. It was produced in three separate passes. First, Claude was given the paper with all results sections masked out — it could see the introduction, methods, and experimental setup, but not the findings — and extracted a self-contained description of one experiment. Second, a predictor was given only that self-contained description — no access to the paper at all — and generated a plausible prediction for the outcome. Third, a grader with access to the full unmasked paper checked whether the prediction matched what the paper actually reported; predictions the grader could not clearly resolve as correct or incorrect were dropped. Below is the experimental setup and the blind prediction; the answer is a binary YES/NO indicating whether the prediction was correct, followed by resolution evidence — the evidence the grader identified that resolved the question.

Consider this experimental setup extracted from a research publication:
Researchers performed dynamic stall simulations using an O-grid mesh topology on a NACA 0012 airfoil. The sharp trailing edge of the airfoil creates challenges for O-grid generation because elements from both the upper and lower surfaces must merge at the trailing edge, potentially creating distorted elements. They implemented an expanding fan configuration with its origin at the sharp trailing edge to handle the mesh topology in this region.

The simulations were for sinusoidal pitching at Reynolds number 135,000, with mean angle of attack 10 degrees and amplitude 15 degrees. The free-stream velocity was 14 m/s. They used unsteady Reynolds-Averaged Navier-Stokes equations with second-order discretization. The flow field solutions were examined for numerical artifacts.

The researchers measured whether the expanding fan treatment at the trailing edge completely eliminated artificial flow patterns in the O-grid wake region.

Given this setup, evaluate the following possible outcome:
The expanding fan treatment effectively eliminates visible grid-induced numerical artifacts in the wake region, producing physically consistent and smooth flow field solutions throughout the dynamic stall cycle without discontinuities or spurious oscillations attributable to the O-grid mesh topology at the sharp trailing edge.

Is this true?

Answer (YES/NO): NO